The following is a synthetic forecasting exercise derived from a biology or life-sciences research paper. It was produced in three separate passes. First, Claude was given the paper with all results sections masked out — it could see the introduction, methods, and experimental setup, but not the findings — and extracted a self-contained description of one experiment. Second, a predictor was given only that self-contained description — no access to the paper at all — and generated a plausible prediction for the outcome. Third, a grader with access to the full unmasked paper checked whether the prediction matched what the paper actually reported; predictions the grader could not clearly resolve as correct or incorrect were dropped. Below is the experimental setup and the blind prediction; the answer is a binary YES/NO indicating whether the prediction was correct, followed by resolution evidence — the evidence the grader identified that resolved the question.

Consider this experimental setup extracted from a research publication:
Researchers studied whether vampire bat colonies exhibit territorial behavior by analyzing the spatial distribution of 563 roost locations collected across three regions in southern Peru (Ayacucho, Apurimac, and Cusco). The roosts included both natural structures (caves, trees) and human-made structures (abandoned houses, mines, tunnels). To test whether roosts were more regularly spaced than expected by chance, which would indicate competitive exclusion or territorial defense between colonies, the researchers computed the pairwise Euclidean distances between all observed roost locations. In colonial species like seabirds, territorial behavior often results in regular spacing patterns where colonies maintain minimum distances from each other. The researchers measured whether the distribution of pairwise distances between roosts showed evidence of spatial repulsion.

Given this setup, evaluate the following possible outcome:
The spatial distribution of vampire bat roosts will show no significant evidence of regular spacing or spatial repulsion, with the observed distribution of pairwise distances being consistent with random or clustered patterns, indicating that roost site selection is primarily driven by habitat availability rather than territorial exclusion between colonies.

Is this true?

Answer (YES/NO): YES